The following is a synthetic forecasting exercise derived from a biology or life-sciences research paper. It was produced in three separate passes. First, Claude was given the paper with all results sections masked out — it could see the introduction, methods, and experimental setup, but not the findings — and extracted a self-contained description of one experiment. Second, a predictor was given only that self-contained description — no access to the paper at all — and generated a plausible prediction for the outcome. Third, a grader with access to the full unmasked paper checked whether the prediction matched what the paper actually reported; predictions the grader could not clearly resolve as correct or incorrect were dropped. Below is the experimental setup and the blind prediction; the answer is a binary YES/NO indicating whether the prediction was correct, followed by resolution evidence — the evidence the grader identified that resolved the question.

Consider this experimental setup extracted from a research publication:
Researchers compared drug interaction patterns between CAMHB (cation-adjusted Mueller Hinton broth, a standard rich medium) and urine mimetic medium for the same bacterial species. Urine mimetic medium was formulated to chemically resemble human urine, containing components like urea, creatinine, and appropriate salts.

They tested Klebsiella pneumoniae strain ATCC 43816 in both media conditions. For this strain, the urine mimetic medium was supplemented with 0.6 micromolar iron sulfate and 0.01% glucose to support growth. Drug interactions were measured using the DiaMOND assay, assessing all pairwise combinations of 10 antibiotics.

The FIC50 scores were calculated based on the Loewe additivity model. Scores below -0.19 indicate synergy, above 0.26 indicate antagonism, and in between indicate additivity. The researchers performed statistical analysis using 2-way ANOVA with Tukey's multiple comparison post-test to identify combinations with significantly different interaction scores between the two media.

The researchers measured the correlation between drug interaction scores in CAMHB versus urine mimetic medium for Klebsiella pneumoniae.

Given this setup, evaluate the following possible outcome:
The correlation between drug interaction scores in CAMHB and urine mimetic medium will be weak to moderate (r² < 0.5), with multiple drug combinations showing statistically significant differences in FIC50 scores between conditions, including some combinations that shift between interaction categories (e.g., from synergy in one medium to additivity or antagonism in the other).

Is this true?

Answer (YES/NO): YES